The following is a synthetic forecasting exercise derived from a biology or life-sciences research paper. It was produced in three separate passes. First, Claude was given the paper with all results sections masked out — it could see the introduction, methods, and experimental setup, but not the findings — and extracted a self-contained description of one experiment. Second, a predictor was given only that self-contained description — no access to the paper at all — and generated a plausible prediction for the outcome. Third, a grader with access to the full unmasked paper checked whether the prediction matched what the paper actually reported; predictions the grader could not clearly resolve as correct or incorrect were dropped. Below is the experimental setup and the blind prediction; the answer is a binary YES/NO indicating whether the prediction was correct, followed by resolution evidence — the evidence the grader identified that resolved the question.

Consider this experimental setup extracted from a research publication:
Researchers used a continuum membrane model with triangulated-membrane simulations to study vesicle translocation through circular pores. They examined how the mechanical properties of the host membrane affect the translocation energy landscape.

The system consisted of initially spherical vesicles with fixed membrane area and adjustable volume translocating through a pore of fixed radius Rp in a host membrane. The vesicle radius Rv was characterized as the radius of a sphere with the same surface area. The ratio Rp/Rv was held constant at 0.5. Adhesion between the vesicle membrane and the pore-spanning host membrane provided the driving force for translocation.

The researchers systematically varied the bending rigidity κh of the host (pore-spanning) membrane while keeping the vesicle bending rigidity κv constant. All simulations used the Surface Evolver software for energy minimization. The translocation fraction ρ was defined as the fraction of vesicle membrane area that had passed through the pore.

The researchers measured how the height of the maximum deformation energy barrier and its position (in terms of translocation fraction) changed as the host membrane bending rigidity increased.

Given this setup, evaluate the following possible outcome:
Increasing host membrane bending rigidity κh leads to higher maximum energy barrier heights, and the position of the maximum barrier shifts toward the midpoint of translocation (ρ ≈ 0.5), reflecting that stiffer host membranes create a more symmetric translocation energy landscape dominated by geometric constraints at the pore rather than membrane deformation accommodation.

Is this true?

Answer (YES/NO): NO